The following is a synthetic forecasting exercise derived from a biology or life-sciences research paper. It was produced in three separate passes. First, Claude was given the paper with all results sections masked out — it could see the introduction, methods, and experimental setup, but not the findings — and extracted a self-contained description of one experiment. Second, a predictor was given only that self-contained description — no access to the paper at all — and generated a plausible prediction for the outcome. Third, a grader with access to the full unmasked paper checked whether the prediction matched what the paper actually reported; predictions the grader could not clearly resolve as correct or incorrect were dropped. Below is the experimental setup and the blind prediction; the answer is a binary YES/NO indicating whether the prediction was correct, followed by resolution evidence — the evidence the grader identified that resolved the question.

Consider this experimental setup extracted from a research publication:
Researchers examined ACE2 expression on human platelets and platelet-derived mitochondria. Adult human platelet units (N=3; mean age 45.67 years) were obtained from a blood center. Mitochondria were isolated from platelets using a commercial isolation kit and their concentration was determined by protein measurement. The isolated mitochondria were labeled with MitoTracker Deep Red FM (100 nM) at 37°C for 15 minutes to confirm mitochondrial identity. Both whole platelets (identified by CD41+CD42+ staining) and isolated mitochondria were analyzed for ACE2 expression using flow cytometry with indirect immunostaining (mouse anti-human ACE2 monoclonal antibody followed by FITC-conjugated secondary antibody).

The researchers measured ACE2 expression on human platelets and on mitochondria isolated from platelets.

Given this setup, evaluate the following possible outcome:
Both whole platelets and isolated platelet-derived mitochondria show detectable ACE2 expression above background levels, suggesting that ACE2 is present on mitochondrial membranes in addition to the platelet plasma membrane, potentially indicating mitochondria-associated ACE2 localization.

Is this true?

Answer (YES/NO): NO